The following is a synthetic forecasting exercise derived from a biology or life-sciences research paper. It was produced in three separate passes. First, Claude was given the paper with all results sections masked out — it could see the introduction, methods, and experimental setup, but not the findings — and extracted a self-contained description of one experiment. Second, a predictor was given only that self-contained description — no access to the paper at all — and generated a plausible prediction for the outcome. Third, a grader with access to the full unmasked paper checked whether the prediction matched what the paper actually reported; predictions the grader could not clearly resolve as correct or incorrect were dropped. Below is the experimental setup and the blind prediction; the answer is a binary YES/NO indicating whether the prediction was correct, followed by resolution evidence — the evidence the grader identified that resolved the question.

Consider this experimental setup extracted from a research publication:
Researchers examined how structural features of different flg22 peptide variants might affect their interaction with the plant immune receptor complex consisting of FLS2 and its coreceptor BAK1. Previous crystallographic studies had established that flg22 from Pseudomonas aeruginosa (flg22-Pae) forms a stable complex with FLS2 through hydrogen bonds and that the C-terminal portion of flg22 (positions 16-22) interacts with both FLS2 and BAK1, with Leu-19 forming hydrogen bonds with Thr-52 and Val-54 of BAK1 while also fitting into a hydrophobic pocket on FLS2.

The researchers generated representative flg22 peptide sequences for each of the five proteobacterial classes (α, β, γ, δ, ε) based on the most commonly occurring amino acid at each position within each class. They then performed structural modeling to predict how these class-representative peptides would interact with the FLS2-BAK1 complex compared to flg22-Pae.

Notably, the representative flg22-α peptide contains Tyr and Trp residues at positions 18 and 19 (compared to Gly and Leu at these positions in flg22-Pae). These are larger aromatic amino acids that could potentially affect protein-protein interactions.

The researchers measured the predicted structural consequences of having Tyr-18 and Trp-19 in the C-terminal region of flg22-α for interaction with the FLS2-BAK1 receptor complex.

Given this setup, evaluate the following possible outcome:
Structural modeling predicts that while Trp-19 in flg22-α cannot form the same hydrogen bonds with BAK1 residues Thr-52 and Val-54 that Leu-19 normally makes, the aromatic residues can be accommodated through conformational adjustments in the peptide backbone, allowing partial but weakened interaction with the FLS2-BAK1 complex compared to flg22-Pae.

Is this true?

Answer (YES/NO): NO